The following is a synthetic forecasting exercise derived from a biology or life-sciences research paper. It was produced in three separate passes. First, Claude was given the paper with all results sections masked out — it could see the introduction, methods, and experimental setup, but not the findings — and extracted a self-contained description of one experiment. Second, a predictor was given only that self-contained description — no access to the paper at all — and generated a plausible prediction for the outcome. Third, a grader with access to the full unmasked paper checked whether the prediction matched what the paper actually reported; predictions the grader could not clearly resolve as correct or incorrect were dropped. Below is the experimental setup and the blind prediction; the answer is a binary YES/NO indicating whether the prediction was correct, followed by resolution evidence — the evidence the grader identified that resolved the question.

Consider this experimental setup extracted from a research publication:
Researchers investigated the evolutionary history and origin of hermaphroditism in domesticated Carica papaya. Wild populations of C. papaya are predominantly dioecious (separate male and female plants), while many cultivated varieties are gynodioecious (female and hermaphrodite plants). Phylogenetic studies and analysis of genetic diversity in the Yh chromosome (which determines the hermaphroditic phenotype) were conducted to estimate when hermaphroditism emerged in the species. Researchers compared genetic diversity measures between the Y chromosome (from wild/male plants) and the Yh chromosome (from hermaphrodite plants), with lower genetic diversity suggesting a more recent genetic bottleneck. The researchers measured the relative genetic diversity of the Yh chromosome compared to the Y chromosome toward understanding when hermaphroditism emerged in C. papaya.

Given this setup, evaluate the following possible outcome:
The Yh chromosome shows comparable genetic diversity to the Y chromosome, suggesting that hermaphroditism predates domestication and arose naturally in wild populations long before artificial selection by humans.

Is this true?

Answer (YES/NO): NO